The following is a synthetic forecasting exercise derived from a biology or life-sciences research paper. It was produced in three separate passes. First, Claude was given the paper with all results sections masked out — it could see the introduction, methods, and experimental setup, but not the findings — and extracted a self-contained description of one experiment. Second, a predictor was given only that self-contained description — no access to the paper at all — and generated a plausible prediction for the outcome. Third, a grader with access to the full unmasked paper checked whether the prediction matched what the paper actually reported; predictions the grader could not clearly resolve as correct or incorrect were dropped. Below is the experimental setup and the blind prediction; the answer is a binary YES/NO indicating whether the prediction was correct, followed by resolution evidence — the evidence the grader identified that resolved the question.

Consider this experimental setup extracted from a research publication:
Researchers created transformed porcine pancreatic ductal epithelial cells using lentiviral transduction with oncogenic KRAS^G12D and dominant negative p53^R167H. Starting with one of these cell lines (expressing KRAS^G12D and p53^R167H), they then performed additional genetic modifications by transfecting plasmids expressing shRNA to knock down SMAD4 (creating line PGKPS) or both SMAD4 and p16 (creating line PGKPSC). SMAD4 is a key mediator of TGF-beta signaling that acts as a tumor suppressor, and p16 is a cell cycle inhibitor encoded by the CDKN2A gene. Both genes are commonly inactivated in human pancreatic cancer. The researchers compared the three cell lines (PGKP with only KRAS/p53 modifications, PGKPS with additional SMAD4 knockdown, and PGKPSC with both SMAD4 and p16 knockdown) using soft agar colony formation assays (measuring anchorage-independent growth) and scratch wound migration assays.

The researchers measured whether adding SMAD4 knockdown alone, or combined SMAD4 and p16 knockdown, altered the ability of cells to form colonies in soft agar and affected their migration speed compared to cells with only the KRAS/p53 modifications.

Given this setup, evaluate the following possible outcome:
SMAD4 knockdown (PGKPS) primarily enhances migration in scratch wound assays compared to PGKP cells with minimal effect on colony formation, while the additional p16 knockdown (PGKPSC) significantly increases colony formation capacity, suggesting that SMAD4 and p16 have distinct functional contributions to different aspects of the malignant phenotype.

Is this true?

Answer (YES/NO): NO